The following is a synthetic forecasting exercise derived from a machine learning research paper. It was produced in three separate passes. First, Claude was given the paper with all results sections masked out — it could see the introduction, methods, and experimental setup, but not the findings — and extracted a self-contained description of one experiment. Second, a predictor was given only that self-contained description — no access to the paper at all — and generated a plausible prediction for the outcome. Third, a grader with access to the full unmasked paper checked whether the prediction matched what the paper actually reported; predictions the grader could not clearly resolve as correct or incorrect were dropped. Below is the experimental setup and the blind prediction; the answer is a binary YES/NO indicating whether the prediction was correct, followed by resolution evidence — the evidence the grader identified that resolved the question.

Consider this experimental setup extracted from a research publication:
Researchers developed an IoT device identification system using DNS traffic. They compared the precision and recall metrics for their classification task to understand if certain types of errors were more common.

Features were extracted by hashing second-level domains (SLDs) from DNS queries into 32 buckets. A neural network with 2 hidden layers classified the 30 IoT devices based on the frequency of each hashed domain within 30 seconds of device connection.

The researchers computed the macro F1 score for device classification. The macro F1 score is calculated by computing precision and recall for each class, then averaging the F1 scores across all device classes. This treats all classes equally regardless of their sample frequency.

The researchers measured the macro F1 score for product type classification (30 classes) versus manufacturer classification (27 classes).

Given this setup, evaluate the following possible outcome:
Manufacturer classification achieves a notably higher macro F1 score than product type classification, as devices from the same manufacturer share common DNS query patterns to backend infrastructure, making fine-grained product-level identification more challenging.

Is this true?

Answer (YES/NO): YES